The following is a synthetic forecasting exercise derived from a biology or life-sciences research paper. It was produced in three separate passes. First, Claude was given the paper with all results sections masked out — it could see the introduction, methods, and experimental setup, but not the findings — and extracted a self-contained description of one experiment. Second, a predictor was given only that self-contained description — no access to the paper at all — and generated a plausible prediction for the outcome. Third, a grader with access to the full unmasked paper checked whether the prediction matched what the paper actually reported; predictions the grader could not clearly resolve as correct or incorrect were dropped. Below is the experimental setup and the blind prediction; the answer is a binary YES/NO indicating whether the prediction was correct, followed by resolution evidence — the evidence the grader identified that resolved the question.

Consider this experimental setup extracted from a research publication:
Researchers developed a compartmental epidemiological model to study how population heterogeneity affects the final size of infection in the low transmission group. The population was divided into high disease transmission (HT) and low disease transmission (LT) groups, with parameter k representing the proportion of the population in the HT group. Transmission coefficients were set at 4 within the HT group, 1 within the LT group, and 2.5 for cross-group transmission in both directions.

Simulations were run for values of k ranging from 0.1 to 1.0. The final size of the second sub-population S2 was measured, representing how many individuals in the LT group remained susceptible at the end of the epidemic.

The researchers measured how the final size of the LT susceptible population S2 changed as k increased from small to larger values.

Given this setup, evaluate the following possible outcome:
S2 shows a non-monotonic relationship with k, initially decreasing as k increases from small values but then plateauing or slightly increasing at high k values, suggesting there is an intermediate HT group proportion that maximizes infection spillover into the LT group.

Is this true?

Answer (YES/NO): NO